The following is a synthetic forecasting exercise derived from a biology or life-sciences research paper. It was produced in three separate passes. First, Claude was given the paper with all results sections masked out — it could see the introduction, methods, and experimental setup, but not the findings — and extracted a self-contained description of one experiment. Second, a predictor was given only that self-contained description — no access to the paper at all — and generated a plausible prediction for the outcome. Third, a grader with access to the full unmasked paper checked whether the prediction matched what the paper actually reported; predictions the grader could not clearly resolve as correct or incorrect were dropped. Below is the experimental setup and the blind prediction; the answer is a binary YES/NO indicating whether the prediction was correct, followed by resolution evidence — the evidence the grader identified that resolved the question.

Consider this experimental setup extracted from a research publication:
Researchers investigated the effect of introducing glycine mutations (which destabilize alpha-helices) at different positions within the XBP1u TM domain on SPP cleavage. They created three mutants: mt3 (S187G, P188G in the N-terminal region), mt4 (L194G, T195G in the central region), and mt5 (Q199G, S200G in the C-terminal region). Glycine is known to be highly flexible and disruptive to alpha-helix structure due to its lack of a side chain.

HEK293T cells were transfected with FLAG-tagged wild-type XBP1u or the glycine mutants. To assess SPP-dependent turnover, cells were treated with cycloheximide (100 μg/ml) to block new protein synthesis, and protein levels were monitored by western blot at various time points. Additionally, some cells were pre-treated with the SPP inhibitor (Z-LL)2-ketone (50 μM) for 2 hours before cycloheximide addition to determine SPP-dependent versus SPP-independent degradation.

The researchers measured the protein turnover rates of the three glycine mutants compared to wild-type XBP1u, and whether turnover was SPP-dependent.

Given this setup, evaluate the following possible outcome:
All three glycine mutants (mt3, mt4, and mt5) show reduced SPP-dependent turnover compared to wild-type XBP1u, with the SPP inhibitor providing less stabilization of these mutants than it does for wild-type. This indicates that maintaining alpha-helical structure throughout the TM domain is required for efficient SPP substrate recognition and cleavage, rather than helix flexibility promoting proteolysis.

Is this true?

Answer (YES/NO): NO